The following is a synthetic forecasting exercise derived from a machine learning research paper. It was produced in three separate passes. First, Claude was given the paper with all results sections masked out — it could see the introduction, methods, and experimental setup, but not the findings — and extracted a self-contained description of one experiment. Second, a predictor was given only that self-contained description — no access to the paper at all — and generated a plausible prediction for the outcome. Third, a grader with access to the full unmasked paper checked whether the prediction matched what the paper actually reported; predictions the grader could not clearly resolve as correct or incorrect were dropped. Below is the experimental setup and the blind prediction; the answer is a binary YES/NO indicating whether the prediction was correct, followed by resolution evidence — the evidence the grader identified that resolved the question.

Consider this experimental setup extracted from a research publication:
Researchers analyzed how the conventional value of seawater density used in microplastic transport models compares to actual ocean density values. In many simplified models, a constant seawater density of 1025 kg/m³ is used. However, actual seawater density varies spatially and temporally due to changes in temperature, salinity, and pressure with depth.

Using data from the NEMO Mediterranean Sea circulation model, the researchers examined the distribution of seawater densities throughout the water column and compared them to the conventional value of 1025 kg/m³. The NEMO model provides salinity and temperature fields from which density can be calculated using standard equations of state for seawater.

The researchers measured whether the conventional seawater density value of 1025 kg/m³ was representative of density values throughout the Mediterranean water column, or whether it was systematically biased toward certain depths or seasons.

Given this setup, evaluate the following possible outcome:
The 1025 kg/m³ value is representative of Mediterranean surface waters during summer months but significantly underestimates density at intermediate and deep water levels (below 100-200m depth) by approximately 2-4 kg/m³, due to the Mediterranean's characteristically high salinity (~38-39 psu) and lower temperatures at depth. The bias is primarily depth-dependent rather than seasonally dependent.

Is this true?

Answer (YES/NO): NO